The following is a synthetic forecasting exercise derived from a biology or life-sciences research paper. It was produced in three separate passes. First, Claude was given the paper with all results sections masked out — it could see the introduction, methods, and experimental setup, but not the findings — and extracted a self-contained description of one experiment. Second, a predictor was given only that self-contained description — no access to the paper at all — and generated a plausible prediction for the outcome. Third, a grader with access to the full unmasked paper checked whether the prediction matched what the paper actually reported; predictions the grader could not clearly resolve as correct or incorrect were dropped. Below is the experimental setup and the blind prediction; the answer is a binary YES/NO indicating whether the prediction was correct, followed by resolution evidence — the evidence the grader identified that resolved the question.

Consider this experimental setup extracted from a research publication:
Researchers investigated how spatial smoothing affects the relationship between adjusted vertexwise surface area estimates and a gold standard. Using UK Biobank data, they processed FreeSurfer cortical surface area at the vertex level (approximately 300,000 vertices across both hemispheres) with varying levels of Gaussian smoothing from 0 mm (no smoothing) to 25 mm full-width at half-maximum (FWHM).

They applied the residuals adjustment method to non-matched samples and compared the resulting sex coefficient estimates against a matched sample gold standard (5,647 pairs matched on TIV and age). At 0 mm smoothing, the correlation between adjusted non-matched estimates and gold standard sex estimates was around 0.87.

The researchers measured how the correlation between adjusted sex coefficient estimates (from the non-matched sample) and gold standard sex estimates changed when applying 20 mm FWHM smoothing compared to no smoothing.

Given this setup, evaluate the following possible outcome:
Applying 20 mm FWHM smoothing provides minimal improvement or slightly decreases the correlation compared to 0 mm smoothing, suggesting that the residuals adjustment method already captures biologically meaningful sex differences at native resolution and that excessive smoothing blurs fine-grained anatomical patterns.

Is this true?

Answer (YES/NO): NO